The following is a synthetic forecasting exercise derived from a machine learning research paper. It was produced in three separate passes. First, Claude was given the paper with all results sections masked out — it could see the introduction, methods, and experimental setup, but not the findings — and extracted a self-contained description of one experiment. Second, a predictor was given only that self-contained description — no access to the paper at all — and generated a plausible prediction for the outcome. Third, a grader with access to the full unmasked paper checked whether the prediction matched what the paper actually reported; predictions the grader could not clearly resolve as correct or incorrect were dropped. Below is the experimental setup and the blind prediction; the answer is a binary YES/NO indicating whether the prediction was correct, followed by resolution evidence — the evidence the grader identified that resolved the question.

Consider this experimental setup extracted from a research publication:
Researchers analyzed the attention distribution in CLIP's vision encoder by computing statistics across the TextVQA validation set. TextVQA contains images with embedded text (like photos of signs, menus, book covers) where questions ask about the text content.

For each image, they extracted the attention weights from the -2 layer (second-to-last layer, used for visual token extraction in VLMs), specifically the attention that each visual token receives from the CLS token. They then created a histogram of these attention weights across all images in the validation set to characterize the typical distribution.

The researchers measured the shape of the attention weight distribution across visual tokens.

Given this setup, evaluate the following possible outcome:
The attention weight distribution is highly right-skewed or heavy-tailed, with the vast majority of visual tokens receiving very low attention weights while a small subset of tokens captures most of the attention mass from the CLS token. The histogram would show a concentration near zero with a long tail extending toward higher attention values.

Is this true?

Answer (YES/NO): YES